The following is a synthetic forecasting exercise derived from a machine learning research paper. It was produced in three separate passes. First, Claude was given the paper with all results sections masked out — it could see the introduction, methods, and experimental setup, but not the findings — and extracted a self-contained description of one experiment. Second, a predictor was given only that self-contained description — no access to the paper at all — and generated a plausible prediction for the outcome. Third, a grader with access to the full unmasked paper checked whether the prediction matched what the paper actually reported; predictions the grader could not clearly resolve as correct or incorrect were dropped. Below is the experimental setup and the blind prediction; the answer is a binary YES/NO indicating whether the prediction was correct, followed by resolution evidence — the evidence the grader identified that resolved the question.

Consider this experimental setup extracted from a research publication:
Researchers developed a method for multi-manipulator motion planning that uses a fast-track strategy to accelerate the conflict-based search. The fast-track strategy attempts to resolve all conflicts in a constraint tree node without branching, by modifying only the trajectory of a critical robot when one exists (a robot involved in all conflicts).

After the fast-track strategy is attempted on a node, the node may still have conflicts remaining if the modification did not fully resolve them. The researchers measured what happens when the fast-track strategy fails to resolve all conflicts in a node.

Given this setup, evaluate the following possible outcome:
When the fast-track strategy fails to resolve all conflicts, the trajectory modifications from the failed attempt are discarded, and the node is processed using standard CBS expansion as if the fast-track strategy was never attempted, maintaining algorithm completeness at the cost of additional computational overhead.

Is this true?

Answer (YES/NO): YES